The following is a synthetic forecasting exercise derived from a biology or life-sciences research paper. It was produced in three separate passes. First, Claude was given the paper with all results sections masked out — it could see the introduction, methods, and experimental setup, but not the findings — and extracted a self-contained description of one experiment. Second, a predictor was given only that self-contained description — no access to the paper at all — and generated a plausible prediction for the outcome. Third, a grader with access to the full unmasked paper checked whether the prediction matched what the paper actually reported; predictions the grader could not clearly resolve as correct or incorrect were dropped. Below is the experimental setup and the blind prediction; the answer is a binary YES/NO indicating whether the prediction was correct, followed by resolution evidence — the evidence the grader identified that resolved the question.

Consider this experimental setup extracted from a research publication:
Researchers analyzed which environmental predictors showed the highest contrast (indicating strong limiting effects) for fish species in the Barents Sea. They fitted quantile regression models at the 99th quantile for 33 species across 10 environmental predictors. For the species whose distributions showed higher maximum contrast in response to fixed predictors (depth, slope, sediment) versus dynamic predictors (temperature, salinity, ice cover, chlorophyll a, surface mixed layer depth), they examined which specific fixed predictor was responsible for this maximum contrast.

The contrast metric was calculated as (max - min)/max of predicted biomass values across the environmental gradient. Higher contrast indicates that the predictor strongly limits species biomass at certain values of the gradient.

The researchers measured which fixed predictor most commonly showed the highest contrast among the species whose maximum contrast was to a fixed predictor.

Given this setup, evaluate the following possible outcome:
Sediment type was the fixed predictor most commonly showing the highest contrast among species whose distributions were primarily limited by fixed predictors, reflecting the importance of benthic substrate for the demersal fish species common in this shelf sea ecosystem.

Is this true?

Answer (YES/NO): NO